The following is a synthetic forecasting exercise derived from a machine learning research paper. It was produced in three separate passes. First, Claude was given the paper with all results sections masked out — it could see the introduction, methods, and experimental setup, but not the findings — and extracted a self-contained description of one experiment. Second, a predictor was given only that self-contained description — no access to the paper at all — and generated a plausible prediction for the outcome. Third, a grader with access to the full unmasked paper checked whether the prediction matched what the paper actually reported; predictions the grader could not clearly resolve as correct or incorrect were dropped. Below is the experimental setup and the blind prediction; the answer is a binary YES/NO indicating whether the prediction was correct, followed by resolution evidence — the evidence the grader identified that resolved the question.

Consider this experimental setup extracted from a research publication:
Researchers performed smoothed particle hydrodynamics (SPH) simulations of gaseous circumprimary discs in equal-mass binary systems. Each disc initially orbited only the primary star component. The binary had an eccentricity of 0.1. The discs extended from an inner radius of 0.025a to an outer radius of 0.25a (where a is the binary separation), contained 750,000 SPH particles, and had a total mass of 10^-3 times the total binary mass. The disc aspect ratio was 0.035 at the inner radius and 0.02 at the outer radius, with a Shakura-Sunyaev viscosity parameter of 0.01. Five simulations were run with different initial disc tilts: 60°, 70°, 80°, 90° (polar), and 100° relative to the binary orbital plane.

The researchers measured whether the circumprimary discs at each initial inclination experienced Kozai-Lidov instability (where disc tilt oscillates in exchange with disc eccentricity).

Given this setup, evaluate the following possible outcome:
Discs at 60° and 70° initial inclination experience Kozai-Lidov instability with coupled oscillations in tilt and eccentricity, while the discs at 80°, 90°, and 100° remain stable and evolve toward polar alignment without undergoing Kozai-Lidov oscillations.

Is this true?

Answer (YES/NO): NO